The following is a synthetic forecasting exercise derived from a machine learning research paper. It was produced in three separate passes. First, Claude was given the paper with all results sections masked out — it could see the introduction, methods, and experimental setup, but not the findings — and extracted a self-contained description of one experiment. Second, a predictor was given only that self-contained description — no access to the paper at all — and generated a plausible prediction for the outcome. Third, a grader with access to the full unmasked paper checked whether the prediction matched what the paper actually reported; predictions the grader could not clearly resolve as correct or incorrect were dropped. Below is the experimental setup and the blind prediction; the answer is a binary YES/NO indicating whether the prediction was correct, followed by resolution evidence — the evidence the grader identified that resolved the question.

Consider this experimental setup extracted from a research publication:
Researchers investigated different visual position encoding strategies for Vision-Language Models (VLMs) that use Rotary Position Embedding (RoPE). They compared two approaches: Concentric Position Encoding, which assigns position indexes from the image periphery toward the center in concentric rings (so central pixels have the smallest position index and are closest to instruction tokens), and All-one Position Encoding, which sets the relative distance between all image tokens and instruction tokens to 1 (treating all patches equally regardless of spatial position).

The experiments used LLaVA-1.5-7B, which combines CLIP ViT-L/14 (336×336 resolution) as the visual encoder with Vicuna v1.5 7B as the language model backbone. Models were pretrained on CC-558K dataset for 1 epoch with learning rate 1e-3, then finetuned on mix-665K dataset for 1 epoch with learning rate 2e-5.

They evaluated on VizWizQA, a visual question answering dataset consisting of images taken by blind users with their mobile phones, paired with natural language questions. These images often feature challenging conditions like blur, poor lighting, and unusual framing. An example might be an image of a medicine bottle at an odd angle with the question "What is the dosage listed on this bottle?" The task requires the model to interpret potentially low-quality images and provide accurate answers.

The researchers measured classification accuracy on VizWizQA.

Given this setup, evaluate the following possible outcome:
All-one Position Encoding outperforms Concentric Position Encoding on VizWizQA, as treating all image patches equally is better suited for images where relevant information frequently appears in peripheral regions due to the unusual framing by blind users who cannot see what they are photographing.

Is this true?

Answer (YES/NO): YES